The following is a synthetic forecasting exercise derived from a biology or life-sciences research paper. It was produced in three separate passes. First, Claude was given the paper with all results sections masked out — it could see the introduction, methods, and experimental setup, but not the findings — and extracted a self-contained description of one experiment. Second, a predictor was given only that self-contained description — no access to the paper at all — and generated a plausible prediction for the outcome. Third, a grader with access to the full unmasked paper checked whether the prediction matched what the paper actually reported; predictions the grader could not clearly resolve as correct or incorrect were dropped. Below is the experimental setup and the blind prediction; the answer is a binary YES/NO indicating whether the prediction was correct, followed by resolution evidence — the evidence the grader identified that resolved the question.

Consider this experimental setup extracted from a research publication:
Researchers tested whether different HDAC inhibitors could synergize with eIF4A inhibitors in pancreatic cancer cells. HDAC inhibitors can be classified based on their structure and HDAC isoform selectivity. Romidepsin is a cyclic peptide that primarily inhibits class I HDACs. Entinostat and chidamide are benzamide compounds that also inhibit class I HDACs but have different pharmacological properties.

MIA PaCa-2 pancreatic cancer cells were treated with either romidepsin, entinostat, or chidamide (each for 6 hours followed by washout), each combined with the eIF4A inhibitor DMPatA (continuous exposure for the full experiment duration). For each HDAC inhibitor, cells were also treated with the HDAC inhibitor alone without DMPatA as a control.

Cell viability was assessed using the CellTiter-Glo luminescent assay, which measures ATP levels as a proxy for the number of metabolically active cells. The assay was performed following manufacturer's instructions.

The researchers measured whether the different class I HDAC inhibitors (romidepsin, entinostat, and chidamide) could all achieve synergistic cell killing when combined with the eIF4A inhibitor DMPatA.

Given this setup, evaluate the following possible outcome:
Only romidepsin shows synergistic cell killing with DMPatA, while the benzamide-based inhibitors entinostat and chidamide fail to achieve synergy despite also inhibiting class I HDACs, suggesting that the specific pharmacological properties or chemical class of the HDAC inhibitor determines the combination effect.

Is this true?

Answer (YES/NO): NO